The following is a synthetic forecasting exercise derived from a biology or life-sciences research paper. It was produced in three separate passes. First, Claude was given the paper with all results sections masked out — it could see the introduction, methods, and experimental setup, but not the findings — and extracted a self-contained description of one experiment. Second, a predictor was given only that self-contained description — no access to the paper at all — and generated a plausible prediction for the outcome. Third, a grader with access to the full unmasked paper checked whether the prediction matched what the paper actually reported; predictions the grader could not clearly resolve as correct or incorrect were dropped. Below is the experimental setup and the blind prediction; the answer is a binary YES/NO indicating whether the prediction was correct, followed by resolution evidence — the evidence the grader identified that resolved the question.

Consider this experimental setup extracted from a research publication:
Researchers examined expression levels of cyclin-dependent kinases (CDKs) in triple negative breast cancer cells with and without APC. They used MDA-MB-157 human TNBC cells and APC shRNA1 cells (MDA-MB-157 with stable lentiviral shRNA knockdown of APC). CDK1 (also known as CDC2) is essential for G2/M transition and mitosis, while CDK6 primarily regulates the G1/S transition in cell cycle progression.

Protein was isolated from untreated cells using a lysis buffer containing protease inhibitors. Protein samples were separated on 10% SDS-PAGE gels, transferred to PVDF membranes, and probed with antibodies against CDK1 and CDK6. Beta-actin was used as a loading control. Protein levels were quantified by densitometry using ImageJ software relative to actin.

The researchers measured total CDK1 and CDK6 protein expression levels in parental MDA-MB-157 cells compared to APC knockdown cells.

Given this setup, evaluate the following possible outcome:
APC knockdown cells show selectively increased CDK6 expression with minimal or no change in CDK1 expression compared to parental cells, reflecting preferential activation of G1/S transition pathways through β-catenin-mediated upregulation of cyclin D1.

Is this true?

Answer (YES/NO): NO